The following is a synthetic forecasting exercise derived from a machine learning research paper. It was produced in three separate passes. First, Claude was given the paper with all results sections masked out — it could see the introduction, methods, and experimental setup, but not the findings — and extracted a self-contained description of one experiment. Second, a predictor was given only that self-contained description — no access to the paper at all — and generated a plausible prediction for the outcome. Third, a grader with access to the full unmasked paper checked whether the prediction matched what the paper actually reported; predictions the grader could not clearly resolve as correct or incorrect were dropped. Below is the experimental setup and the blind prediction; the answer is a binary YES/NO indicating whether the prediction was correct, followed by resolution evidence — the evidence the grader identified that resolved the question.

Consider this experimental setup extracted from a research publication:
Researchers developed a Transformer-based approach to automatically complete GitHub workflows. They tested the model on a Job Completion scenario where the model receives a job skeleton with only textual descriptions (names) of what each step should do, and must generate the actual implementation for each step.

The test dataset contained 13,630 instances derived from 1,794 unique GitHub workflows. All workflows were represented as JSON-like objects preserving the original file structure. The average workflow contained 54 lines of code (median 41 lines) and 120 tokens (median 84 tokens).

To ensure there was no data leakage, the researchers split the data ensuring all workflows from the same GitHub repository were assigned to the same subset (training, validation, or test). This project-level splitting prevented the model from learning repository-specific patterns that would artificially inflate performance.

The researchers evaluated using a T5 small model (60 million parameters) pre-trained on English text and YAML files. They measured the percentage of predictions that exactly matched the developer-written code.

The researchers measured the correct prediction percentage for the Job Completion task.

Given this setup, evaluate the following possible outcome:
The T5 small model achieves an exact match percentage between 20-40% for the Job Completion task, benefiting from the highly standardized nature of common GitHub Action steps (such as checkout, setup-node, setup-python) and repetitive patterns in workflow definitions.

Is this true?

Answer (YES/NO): YES